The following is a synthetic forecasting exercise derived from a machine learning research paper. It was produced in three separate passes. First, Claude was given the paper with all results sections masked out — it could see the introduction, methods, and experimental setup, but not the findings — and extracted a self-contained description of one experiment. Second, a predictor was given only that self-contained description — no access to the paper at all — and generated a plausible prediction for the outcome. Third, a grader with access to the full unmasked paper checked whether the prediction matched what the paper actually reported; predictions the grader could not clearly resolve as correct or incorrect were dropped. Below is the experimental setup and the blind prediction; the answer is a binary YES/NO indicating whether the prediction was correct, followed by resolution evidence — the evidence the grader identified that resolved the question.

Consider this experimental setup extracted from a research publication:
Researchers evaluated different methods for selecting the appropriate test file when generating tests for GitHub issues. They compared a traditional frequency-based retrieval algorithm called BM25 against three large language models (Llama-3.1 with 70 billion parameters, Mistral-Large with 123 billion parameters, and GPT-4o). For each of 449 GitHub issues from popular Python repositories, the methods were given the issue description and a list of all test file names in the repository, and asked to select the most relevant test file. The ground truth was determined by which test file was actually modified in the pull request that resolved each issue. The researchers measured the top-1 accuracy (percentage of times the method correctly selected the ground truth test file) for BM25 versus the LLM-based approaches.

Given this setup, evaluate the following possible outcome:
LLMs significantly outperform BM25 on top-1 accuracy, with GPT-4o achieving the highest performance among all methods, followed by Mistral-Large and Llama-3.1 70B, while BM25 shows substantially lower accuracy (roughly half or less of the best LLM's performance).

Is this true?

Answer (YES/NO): NO